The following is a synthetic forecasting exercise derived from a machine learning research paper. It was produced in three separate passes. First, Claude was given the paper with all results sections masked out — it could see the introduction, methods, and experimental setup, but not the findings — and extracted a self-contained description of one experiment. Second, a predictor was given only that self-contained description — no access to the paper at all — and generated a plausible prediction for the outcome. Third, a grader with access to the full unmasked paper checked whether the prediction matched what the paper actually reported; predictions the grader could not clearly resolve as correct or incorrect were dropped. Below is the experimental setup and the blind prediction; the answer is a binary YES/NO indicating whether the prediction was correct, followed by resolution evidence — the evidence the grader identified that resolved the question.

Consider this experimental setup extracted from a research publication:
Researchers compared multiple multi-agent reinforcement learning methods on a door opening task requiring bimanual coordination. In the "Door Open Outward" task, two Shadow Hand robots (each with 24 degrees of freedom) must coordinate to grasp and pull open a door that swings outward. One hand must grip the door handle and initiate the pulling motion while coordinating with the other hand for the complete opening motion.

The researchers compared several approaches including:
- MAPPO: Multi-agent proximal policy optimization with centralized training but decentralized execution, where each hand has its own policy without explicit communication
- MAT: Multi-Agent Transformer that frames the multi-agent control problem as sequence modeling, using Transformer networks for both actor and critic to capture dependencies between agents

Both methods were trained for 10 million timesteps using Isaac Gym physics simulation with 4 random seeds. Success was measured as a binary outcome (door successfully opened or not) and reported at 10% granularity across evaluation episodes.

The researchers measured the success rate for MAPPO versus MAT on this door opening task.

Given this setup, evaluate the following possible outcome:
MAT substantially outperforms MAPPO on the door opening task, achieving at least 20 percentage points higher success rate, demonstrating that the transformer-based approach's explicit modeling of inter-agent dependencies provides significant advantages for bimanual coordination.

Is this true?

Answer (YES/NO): NO